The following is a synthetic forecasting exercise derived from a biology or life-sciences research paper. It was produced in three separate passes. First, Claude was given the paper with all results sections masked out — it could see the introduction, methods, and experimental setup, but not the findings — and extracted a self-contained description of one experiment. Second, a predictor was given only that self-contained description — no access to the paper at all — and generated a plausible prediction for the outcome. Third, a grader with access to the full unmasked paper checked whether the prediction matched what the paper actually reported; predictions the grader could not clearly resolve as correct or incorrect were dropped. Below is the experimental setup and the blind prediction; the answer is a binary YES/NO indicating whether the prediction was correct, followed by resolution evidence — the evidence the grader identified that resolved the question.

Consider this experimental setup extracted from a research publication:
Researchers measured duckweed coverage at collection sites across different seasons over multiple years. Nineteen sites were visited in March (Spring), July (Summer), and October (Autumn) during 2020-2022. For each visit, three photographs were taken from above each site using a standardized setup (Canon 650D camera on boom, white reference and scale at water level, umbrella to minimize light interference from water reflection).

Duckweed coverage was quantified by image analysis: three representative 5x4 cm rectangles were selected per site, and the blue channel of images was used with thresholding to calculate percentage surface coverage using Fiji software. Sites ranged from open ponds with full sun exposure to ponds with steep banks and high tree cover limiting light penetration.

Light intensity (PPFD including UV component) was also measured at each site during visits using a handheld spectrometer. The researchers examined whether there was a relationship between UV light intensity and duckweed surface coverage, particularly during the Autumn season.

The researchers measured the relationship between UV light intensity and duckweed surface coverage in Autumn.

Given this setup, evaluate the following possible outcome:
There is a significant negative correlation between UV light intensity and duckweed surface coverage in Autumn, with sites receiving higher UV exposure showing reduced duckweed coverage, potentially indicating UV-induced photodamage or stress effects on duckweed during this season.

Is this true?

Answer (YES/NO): YES